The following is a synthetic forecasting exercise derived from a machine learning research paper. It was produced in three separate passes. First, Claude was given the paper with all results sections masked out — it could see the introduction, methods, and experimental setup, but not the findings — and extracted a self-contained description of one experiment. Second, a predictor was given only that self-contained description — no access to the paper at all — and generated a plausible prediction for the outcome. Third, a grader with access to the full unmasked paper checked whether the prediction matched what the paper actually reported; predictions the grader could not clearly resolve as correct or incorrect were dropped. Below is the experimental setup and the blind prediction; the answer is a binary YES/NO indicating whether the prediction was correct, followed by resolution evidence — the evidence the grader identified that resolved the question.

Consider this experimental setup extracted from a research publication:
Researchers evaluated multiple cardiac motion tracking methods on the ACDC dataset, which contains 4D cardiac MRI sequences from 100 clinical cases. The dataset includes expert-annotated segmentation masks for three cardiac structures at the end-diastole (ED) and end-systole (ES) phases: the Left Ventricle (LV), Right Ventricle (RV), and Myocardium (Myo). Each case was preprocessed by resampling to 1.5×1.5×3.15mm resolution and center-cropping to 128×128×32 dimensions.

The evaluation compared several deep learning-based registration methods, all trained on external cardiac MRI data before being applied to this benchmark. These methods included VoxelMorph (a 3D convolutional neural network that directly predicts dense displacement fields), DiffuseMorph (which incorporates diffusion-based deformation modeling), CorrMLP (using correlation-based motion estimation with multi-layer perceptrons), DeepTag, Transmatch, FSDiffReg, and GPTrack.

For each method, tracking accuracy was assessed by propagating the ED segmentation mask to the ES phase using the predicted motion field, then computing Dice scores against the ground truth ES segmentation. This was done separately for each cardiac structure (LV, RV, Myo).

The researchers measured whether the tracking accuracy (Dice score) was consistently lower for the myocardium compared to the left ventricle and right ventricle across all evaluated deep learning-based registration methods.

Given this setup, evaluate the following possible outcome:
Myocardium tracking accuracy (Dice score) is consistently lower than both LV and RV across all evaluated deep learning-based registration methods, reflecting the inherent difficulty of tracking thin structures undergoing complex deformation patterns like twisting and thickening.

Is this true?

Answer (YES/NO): YES